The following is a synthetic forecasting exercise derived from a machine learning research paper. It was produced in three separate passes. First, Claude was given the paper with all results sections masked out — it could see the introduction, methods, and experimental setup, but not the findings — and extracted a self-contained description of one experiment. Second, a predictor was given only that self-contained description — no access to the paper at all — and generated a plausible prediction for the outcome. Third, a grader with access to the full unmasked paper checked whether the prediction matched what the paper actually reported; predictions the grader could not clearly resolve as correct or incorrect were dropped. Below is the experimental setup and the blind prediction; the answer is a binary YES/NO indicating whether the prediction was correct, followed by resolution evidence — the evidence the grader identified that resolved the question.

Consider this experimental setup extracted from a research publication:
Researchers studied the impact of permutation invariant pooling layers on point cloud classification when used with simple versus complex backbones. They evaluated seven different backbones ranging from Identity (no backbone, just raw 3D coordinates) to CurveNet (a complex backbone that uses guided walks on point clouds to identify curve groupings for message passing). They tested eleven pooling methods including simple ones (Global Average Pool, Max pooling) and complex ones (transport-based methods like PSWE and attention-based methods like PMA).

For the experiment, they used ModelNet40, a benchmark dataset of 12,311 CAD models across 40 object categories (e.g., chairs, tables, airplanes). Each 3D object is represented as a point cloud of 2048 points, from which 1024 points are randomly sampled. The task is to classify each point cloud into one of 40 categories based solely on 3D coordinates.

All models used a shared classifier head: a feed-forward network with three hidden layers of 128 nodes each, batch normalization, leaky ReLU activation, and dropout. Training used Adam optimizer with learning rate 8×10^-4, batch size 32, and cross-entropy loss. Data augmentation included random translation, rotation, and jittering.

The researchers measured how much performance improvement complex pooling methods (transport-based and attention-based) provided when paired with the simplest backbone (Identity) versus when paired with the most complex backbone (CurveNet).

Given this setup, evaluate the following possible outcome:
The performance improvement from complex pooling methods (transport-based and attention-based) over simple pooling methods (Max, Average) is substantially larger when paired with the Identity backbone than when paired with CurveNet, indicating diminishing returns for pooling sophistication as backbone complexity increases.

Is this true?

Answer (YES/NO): YES